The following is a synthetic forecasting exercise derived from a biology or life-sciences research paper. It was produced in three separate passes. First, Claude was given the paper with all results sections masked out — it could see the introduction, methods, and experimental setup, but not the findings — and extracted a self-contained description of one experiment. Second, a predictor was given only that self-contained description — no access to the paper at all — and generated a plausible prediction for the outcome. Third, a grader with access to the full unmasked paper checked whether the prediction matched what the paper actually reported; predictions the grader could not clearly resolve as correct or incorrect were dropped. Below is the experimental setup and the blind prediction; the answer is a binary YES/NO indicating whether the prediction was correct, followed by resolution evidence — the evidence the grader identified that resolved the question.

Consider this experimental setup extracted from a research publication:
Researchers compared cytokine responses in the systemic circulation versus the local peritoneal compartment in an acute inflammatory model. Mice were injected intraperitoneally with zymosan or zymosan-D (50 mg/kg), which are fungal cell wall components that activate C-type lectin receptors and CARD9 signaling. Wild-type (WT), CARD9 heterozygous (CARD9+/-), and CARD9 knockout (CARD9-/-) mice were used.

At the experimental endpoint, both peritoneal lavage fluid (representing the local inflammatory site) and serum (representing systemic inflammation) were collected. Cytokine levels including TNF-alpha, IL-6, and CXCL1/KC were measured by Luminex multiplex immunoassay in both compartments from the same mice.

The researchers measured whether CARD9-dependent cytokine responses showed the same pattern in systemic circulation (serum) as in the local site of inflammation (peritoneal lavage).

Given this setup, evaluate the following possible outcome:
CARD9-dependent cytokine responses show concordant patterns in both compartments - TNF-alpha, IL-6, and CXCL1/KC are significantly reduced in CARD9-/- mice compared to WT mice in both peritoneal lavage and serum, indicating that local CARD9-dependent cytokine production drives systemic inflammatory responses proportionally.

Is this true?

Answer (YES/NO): YES